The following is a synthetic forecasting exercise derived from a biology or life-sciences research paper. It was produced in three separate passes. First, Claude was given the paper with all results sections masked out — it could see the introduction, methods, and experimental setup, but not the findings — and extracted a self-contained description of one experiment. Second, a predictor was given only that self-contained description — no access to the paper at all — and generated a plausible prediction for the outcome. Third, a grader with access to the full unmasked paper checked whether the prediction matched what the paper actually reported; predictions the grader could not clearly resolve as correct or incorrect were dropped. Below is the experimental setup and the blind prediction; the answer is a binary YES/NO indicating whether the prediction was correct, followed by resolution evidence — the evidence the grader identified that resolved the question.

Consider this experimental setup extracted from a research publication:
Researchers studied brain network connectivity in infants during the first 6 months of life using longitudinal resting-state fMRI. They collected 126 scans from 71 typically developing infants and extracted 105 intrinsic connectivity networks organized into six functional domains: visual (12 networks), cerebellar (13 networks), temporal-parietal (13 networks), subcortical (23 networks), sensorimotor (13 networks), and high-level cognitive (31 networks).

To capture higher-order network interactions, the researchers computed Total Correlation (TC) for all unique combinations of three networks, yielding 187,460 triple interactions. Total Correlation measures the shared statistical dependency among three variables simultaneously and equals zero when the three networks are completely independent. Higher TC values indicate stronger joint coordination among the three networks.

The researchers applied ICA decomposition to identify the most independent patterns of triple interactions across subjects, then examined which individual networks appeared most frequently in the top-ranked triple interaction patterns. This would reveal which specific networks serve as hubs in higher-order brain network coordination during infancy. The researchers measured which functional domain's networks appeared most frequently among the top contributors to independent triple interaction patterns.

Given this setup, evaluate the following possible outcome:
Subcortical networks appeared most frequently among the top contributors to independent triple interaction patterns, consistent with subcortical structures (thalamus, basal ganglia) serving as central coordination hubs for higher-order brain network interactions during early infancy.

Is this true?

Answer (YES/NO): NO